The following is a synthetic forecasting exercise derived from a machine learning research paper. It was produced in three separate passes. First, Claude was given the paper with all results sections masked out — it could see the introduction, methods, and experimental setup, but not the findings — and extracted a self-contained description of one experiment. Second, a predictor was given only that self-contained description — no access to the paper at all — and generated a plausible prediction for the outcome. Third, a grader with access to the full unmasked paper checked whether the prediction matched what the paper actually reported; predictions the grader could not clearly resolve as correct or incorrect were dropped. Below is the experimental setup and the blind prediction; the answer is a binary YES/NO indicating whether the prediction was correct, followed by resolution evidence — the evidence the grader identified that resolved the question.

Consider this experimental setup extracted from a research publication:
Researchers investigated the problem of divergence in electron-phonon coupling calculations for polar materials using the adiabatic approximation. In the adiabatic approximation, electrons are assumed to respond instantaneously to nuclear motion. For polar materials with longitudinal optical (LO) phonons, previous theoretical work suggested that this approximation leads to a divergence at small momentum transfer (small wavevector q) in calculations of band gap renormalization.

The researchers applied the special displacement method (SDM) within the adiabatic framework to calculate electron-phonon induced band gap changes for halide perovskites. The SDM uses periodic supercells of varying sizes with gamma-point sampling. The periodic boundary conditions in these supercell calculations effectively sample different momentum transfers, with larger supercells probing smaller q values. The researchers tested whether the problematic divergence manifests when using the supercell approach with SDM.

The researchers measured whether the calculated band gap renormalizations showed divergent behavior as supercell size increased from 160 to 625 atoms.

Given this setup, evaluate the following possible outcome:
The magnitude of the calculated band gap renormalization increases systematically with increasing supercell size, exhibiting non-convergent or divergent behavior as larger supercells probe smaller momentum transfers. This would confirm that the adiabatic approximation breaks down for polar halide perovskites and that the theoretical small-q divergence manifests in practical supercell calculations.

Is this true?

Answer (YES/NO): NO